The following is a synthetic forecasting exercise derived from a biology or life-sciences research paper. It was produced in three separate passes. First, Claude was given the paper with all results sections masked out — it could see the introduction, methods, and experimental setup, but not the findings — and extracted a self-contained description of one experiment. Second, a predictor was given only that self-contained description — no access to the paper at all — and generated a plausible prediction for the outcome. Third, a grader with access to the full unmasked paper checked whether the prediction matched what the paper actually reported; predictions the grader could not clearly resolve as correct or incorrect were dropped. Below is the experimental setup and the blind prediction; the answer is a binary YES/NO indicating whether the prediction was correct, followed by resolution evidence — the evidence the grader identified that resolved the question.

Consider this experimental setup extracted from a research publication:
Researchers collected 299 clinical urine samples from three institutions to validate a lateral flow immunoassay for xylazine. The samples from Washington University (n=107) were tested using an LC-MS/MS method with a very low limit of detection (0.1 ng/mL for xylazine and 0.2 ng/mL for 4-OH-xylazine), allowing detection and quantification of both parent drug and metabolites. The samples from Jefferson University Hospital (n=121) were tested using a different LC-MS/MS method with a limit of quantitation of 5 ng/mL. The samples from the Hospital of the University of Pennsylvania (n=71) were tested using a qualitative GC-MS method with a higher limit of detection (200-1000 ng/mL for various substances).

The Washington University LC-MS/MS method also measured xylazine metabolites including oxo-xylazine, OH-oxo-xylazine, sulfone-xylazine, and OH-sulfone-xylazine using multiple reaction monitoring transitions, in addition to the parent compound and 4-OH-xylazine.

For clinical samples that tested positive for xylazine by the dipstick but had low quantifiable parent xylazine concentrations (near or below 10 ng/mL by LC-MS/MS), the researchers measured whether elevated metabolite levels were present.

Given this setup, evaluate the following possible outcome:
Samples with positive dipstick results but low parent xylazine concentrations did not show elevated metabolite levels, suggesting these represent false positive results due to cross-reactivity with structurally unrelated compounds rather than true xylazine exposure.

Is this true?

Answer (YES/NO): NO